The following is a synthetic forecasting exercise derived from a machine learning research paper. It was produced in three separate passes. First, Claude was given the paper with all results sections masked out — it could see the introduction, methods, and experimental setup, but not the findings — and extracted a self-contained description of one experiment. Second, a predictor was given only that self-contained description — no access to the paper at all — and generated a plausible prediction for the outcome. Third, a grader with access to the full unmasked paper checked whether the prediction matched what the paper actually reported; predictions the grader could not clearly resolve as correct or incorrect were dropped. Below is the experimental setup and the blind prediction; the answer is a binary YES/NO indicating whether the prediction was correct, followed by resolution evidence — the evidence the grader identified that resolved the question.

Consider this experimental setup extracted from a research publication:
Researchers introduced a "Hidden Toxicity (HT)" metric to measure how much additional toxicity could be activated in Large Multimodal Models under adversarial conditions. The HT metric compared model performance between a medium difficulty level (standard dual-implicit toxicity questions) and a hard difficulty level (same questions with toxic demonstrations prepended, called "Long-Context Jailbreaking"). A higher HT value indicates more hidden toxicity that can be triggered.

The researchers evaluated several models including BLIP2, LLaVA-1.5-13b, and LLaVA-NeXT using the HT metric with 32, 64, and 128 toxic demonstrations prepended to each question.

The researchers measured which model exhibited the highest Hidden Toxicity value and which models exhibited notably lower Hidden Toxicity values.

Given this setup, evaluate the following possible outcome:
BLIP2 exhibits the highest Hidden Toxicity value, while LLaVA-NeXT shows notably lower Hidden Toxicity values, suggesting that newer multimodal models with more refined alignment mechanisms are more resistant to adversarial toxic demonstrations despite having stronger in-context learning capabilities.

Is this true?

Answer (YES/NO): YES